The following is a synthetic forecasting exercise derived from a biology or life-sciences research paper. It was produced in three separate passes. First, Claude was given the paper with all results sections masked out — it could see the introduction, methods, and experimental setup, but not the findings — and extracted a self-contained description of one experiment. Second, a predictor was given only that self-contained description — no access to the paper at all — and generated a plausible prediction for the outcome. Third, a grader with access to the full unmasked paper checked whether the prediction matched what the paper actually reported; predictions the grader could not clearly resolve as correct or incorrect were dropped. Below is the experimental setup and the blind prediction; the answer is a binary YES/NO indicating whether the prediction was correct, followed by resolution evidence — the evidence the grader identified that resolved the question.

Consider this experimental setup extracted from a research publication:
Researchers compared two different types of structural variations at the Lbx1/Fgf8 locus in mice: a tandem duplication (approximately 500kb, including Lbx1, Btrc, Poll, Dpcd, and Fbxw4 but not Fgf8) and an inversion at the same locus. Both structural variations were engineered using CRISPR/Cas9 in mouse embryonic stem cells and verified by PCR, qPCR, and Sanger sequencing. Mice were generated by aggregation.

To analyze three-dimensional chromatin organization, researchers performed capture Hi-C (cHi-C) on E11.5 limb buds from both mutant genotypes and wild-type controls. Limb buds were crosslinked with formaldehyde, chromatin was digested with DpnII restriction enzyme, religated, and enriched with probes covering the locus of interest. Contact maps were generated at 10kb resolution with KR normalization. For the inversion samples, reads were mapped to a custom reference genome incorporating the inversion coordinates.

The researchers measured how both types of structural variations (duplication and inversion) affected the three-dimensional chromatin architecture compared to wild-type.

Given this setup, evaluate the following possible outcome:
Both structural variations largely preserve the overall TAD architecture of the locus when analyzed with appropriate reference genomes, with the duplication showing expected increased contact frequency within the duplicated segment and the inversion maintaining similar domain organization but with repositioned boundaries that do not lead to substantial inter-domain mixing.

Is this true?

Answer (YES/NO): NO